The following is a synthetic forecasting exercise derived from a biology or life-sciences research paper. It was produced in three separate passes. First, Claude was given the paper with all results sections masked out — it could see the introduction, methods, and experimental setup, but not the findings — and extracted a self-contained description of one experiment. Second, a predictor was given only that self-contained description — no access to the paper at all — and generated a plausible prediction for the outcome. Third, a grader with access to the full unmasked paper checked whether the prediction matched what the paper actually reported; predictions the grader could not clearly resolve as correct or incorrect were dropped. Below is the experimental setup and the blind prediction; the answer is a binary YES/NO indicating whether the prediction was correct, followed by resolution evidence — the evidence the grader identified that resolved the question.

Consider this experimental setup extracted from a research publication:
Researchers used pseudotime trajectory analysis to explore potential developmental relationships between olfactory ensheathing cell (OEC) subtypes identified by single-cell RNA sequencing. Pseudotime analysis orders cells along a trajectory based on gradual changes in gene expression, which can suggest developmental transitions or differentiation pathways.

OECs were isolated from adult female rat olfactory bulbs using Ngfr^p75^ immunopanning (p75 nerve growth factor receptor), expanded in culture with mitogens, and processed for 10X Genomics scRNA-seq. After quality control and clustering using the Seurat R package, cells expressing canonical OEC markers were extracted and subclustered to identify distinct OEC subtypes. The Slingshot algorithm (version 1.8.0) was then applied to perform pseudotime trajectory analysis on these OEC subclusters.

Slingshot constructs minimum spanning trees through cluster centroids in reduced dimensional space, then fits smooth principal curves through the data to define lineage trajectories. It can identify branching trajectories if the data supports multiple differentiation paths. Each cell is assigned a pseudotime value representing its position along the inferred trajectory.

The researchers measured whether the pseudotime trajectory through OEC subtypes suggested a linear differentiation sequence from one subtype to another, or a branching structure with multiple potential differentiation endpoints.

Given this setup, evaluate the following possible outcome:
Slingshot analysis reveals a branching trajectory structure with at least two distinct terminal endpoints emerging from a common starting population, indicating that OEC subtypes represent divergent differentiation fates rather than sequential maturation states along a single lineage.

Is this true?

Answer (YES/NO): YES